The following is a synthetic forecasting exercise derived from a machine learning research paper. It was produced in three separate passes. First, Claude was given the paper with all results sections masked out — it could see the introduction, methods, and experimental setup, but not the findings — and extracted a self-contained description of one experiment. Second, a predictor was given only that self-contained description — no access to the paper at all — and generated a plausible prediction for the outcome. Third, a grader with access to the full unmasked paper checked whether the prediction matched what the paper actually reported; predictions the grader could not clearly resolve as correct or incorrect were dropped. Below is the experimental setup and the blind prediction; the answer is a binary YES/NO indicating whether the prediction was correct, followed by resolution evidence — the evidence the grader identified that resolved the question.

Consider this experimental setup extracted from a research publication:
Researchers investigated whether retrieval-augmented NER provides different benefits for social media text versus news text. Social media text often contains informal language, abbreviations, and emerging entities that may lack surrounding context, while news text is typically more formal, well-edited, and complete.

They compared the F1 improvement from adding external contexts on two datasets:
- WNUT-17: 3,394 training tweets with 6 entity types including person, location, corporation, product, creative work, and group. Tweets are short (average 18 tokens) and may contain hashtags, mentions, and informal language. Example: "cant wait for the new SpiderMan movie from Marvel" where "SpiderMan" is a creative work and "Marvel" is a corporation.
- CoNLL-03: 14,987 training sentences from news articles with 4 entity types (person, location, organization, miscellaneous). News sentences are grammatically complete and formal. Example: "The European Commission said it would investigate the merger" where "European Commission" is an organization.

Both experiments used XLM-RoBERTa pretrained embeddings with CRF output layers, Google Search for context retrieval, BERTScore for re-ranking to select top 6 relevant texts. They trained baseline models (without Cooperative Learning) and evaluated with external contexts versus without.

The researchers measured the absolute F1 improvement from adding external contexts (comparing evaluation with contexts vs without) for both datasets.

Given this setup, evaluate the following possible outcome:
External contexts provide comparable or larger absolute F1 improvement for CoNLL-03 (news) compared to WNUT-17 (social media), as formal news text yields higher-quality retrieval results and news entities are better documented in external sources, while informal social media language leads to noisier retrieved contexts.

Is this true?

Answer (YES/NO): NO